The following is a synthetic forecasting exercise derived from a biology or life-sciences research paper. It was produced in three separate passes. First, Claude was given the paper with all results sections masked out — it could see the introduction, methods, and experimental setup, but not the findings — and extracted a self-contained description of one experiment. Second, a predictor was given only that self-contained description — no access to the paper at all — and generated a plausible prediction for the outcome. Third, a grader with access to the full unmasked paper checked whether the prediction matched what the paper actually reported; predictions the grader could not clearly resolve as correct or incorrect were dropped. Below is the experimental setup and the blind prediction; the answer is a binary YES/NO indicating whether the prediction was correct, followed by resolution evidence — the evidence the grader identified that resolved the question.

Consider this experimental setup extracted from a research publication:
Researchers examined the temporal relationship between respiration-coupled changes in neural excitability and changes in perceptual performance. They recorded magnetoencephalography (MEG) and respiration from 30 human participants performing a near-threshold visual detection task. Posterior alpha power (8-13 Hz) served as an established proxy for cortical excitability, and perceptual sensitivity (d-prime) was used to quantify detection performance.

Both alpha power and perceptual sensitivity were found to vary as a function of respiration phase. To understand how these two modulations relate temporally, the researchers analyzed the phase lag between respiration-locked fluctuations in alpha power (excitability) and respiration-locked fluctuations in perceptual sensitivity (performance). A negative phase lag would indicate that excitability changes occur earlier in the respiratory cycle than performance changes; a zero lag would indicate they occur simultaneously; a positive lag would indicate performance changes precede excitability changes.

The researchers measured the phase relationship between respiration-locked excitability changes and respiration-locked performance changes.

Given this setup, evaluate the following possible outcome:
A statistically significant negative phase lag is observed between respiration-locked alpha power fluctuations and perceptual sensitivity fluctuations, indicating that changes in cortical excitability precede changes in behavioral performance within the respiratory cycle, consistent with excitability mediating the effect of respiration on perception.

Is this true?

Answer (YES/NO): YES